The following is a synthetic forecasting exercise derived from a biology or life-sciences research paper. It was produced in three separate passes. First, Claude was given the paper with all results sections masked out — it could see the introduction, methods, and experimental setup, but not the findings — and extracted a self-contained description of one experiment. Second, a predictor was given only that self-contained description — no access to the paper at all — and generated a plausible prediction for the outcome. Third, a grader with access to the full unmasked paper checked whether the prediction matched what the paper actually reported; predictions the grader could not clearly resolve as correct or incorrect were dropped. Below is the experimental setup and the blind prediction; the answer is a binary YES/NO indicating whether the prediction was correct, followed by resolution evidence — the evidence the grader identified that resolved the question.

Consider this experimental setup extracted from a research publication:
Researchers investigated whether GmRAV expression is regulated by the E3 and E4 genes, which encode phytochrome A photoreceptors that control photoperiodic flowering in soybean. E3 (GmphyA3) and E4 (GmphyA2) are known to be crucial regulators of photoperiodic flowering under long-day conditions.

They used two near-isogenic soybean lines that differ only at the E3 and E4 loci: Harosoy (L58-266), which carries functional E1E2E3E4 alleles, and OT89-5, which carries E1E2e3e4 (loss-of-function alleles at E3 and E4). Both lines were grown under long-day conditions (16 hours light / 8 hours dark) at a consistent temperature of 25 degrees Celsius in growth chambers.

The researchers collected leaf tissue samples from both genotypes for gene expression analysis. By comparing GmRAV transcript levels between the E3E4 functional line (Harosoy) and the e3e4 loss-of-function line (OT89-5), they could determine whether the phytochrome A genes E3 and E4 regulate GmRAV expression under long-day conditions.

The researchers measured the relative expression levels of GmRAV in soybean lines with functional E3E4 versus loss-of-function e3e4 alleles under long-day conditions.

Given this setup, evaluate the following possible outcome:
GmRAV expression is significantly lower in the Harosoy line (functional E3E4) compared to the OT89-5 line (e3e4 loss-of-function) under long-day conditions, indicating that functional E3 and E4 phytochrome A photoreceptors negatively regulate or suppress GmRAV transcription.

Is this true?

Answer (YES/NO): YES